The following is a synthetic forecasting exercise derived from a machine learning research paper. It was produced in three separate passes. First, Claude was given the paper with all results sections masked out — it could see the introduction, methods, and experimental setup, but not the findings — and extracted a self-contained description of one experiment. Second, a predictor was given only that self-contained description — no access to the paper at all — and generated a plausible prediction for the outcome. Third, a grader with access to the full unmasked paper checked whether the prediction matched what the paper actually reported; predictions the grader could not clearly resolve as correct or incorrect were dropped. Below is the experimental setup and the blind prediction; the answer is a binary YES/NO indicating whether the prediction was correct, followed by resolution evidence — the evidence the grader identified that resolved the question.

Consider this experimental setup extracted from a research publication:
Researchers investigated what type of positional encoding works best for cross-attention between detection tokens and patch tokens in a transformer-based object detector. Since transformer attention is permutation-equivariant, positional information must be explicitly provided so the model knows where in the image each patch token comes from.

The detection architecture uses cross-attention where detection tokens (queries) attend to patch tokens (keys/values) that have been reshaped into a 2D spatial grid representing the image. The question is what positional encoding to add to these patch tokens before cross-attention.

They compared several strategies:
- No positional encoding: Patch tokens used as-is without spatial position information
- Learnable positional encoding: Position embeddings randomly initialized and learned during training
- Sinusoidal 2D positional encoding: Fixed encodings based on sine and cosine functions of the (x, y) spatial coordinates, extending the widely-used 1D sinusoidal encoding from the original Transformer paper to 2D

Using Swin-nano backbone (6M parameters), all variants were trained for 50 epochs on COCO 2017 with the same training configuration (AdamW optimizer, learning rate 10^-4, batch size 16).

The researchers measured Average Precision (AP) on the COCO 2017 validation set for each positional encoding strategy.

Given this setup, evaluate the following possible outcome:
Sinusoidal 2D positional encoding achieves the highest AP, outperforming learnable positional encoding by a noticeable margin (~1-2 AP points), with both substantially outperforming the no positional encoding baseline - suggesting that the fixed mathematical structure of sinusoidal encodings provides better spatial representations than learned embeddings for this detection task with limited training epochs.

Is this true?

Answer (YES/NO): NO